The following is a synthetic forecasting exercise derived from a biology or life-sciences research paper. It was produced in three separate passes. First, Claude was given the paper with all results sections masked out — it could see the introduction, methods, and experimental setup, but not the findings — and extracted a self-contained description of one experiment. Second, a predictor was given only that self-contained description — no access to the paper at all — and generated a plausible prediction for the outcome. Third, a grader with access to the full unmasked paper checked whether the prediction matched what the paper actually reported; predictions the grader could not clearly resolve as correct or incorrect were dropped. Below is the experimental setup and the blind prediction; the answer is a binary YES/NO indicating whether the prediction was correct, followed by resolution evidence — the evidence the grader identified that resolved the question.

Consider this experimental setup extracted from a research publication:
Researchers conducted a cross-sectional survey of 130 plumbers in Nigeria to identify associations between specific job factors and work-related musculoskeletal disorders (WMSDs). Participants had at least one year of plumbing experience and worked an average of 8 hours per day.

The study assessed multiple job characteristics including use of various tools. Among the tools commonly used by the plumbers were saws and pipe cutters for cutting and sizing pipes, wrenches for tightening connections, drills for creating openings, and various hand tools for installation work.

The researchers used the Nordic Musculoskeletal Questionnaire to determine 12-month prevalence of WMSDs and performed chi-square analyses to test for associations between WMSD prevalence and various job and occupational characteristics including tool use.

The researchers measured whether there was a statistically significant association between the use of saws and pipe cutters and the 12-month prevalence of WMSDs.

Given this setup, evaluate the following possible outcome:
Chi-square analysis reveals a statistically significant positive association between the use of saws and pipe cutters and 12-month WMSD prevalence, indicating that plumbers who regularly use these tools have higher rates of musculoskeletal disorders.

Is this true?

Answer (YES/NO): YES